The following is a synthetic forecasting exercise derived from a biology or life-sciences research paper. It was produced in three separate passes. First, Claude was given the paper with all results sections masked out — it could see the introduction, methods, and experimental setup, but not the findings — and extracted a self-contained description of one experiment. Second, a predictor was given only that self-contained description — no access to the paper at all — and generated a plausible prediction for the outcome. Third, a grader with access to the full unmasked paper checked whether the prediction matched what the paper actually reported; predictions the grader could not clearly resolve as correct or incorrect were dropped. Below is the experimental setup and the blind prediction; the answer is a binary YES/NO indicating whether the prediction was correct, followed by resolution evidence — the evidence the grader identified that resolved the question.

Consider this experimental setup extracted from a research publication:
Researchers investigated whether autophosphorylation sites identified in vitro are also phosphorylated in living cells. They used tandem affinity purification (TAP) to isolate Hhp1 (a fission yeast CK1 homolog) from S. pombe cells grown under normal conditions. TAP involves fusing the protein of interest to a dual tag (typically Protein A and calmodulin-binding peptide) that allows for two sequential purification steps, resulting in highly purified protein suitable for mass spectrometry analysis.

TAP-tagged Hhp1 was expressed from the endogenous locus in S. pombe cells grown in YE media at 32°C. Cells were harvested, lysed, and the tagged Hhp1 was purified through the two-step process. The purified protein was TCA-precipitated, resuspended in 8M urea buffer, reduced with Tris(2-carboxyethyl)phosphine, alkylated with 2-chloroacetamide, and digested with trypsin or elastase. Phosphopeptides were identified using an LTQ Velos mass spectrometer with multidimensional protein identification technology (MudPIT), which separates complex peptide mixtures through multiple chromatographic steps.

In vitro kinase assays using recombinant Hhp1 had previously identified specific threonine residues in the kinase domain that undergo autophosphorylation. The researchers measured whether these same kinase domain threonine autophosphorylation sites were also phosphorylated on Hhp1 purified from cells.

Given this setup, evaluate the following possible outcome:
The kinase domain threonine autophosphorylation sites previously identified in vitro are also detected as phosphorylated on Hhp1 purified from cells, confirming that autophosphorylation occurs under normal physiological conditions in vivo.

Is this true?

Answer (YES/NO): YES